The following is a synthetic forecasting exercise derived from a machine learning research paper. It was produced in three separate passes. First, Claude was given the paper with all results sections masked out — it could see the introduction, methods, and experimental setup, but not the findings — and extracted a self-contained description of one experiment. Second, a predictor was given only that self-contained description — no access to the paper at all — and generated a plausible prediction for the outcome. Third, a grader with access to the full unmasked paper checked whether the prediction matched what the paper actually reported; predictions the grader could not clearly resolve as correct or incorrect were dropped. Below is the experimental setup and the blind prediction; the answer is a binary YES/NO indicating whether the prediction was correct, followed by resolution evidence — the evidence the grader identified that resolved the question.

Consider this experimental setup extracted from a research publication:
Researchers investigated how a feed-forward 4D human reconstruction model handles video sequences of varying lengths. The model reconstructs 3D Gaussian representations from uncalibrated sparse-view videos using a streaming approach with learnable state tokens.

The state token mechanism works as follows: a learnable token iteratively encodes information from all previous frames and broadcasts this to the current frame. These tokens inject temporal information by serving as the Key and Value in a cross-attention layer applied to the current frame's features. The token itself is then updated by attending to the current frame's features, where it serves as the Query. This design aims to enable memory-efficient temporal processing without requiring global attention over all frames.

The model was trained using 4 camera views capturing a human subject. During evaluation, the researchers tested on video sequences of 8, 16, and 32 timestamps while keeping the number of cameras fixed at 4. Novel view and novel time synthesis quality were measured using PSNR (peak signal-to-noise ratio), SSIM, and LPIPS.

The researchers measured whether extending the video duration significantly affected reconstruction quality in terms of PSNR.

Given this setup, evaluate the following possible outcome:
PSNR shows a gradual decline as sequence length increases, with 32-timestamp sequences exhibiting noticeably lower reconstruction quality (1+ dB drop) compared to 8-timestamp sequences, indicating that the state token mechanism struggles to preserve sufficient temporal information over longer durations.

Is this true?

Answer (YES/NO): NO